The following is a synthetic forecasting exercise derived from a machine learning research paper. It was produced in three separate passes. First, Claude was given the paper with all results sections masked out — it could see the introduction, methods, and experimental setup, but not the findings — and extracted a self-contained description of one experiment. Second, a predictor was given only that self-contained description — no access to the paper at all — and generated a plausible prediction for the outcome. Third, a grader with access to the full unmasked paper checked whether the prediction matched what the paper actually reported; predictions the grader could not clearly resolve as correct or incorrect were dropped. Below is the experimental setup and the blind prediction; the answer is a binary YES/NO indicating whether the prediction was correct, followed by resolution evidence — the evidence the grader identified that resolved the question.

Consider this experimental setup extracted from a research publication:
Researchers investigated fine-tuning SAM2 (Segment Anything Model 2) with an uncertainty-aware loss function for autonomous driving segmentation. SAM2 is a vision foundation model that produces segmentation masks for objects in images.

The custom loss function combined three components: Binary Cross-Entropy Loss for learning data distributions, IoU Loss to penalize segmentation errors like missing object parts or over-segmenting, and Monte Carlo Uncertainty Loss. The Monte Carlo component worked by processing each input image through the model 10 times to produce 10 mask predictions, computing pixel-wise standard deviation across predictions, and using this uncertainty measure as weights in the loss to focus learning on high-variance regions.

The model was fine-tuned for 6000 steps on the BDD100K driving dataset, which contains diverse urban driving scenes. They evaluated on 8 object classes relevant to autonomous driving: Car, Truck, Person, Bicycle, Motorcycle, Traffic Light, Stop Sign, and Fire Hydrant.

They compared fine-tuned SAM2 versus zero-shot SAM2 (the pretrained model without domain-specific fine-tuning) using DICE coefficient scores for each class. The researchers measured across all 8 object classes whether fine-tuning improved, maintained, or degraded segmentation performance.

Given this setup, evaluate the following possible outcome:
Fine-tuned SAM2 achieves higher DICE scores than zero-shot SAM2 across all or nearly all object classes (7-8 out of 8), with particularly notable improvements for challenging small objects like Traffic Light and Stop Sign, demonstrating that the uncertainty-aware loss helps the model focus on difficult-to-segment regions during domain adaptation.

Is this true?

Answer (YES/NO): NO